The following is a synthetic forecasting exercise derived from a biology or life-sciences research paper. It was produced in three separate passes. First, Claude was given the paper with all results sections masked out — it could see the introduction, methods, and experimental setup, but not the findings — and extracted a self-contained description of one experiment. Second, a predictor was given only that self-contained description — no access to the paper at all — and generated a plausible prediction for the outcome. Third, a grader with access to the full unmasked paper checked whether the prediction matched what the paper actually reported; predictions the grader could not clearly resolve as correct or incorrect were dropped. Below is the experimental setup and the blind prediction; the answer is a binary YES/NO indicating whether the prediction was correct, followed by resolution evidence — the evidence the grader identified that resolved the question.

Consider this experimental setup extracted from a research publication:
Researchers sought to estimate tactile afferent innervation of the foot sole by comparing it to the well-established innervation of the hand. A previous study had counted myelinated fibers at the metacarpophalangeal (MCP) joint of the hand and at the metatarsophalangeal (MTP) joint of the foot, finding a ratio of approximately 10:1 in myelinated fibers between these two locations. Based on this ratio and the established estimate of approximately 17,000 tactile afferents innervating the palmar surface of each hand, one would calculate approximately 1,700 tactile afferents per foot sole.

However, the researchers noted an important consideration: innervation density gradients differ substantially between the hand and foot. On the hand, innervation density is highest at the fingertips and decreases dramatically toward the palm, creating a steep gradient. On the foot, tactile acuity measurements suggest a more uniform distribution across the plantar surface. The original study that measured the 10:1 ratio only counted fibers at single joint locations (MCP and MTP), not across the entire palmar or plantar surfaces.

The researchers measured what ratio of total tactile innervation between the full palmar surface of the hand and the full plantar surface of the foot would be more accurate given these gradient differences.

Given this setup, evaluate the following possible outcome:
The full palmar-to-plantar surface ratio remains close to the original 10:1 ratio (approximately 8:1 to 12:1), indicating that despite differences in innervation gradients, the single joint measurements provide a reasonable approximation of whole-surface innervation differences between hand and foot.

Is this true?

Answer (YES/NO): NO